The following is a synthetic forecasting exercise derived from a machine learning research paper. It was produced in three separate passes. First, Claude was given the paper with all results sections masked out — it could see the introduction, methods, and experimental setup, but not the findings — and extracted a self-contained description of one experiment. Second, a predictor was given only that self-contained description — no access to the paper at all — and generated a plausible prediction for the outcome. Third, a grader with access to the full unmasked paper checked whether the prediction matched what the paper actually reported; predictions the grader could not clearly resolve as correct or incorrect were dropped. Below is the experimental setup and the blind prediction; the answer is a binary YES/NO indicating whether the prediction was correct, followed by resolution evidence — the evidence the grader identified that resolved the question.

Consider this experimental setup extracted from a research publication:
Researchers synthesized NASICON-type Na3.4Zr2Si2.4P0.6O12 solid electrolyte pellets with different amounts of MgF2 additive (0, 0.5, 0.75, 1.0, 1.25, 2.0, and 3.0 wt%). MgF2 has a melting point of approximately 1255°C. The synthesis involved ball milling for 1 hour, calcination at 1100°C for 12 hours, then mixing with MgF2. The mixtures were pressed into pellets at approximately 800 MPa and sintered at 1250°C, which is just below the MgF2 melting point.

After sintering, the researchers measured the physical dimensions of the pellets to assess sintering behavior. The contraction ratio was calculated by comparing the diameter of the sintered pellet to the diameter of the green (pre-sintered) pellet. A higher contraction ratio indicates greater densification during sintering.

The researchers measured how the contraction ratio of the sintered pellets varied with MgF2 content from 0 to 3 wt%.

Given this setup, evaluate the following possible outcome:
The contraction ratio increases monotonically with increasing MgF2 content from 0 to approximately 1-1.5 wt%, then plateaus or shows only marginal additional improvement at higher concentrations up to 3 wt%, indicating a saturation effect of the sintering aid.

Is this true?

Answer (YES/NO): NO